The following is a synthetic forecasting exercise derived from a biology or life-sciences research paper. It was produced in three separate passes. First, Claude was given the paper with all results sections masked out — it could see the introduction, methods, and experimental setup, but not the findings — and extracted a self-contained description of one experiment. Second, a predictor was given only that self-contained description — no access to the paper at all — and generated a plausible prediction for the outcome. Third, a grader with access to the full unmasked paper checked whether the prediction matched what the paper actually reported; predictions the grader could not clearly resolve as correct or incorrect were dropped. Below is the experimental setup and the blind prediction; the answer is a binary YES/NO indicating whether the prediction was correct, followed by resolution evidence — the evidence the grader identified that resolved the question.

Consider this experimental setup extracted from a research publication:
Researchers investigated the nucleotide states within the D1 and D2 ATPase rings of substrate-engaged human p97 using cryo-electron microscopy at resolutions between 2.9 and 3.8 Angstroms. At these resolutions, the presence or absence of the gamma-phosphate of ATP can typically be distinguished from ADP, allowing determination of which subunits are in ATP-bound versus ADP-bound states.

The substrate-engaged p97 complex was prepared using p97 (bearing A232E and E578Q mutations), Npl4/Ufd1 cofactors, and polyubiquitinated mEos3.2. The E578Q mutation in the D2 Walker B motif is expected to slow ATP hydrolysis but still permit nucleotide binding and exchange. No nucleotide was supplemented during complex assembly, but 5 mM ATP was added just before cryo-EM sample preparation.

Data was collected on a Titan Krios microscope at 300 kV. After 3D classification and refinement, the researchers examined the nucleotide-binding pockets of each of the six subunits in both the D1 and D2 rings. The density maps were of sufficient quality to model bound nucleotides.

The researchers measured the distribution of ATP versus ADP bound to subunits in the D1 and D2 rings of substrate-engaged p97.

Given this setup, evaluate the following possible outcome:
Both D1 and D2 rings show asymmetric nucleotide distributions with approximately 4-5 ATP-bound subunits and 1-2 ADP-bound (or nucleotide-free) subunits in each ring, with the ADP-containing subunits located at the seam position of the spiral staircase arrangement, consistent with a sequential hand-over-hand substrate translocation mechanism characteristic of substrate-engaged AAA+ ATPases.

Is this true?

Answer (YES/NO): NO